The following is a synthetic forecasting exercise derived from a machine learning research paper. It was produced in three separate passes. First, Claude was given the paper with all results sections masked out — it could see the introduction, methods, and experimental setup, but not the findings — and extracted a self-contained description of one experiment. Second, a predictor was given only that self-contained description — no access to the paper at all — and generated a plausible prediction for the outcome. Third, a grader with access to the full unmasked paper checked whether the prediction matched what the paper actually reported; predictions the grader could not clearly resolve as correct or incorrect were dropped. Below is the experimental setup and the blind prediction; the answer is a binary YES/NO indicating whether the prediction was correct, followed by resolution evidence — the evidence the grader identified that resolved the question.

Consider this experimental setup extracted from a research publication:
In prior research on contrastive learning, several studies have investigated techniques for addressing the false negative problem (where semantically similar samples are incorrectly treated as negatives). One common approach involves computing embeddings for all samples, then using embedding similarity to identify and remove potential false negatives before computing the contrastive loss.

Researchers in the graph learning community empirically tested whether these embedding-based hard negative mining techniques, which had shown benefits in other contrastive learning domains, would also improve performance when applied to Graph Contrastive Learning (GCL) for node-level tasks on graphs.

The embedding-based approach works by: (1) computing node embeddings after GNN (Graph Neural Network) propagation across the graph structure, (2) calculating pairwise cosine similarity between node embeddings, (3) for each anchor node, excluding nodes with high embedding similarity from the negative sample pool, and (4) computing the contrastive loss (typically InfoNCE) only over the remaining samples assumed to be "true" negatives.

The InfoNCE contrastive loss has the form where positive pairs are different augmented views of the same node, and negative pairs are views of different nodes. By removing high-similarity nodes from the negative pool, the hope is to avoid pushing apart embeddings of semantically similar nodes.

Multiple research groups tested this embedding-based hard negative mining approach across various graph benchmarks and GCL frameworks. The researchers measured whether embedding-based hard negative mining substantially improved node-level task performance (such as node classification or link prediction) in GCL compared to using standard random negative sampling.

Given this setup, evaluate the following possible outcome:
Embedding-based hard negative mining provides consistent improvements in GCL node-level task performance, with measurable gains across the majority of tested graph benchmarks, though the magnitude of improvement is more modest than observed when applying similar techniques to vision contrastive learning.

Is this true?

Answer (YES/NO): NO